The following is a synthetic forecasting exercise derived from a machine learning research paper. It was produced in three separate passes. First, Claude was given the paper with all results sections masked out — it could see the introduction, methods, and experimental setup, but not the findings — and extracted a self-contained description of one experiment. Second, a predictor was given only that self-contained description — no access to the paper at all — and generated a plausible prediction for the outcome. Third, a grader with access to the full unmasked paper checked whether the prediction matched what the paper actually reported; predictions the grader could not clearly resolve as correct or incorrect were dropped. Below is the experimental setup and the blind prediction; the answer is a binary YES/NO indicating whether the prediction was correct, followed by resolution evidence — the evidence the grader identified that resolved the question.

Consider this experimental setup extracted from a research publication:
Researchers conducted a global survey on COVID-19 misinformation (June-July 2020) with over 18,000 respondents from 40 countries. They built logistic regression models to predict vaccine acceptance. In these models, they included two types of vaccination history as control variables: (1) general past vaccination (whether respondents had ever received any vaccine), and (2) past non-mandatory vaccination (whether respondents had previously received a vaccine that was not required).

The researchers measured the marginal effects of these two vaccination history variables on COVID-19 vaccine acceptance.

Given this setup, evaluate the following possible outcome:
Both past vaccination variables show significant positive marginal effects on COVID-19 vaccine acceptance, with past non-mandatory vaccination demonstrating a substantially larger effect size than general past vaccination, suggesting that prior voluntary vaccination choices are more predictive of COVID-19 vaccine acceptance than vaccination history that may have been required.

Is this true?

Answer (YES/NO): NO